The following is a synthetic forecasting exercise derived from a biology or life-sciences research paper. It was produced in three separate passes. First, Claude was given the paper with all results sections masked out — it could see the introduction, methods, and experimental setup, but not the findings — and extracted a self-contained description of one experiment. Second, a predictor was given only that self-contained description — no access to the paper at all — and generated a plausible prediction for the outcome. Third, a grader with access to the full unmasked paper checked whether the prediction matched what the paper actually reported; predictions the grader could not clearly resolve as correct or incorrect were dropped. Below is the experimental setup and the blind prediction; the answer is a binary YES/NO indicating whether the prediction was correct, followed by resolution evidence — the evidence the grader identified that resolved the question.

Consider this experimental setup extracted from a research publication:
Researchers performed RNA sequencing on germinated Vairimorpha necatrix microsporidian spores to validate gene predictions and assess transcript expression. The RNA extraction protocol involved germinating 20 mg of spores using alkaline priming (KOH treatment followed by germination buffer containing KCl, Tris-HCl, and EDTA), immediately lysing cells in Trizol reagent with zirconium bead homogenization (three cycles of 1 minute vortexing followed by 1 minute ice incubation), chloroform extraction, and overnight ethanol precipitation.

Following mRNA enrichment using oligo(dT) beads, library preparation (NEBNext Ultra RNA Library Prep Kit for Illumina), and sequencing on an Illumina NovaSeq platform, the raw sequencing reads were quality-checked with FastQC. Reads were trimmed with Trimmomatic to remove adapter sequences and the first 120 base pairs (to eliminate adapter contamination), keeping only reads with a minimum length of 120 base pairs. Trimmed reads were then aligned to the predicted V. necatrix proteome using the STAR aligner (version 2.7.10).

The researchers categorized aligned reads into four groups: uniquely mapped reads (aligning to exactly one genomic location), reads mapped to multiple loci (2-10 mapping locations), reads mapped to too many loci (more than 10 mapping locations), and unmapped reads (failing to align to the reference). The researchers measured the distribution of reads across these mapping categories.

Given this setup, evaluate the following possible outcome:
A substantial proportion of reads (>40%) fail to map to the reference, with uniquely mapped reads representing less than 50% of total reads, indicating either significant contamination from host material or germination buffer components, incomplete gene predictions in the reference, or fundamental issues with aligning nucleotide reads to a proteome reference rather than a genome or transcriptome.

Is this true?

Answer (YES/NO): NO